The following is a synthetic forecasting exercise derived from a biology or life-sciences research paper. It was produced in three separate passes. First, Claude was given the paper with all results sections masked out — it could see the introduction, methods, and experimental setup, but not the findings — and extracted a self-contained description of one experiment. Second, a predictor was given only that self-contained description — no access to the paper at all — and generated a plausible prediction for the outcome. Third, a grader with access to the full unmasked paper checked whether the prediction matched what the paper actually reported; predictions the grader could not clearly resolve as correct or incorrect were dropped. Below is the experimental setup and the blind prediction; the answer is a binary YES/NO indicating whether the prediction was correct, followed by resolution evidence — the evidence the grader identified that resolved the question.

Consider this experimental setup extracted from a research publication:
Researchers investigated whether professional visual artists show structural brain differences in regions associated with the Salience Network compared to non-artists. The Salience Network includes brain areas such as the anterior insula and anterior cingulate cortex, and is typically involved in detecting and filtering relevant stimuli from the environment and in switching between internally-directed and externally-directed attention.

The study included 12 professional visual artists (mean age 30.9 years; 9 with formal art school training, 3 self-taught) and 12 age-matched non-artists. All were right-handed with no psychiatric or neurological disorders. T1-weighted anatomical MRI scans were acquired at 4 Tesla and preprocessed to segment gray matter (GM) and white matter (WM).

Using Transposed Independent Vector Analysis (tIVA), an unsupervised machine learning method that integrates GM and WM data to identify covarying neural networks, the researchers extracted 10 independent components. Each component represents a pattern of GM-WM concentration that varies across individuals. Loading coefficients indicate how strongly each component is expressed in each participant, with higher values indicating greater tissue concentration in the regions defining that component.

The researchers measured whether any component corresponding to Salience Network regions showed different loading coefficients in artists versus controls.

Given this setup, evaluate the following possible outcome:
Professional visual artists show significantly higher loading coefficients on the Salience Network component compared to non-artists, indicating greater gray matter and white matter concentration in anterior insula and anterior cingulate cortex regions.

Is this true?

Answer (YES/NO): NO